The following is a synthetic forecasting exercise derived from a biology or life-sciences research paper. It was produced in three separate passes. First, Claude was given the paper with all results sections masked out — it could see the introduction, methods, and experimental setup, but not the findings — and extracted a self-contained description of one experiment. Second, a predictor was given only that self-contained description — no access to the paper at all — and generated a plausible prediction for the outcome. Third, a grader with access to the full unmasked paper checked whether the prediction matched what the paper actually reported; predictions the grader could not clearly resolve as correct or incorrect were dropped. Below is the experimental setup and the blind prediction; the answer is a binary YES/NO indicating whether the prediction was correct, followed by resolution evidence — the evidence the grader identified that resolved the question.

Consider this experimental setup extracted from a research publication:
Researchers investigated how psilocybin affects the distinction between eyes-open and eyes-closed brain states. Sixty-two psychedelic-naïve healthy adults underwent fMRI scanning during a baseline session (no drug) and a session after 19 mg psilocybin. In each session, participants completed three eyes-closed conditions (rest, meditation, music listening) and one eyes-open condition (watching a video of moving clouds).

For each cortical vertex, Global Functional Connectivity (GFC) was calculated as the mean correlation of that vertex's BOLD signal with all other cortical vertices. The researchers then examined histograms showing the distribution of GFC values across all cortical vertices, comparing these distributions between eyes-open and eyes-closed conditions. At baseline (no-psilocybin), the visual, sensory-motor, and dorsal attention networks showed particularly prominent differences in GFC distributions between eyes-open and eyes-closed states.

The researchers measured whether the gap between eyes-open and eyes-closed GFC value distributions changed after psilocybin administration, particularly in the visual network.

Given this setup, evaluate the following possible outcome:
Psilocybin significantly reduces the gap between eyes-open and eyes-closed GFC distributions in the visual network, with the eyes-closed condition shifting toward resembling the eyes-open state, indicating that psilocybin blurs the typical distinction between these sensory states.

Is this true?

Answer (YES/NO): YES